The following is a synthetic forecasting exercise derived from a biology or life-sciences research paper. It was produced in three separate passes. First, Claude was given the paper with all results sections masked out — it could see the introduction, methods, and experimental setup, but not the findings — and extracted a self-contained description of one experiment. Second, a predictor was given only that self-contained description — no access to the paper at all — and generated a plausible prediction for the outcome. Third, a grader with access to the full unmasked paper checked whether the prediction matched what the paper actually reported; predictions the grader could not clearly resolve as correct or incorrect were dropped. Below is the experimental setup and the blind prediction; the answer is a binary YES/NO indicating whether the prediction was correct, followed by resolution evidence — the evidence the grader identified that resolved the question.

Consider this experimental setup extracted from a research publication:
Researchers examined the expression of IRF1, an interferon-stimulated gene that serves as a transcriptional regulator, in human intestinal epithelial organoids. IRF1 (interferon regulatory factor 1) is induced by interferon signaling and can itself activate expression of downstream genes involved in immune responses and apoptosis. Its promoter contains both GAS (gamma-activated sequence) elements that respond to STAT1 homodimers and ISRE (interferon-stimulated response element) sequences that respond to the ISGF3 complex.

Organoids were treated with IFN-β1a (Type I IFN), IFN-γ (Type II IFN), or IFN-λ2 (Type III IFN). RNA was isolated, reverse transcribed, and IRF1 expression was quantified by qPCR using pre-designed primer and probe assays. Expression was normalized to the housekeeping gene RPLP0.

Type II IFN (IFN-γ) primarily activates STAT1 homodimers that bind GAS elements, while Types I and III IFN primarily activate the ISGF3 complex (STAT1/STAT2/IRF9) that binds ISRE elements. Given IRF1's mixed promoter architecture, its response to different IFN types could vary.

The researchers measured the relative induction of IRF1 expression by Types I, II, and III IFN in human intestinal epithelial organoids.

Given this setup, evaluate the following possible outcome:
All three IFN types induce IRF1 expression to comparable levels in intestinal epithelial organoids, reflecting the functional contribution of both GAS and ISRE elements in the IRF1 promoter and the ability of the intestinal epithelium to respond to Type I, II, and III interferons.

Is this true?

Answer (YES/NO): NO